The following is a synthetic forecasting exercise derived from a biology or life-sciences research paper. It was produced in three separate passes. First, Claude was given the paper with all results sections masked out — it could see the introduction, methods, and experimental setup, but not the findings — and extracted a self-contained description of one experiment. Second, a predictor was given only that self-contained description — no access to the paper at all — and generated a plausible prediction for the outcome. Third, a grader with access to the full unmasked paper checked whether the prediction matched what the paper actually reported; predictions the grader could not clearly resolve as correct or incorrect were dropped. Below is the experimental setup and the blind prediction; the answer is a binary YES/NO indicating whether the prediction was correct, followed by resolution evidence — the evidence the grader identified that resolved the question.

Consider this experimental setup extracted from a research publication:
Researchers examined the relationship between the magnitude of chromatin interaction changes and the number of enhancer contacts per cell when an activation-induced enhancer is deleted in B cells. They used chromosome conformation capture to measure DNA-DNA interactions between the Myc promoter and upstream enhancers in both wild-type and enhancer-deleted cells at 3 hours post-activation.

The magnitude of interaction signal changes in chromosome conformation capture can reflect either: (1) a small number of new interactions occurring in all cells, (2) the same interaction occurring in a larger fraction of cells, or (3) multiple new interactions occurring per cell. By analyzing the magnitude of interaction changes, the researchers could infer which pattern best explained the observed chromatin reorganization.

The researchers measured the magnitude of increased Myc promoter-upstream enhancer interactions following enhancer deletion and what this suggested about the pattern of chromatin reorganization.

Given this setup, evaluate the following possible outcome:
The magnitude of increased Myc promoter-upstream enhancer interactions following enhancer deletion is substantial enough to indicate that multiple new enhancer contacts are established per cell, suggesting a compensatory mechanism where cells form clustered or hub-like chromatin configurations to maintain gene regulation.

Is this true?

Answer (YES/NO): YES